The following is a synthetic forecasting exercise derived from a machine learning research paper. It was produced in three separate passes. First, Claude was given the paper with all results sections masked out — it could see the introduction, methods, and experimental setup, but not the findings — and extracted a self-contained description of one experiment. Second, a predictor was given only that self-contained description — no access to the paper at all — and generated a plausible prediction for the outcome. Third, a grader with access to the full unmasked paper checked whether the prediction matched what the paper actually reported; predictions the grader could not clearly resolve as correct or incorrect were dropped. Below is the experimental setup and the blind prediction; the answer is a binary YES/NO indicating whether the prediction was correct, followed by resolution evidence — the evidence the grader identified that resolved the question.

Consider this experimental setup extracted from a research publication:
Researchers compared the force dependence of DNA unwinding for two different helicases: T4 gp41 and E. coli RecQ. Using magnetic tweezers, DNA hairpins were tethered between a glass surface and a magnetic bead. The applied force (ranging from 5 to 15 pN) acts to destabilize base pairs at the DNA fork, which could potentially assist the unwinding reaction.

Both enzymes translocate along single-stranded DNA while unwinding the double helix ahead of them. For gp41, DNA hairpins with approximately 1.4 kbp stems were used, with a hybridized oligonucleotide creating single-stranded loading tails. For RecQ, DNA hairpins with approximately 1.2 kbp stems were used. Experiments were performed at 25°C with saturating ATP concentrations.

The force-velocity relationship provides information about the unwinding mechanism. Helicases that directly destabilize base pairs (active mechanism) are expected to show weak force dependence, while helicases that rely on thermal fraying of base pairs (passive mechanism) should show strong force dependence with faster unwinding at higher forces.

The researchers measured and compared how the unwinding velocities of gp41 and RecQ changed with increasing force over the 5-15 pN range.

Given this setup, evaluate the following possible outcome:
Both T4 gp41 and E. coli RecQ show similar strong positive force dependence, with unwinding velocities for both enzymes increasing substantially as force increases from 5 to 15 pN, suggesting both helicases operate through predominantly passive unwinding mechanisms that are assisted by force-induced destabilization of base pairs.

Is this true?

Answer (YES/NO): NO